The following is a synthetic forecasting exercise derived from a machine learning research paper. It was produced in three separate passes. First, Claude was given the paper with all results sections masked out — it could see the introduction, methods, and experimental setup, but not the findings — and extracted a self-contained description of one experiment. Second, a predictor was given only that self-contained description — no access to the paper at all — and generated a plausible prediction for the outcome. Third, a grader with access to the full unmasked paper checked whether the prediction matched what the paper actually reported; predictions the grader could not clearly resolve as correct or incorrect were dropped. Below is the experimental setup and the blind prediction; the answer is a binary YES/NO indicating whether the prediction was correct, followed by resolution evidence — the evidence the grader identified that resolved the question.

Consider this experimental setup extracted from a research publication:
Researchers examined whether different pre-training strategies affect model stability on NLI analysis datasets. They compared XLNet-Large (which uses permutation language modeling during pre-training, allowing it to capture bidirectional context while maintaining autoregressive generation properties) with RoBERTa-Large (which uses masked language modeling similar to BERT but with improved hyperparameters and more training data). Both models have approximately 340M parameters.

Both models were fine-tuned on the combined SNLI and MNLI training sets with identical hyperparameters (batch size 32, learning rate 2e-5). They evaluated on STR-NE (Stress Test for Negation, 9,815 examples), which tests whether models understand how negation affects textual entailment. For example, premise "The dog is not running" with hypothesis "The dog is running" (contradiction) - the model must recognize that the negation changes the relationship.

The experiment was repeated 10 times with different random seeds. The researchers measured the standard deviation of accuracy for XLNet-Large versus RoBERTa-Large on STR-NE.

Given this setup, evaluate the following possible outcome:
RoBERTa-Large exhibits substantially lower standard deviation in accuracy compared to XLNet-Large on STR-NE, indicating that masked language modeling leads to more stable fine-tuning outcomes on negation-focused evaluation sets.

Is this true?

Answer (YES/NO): YES